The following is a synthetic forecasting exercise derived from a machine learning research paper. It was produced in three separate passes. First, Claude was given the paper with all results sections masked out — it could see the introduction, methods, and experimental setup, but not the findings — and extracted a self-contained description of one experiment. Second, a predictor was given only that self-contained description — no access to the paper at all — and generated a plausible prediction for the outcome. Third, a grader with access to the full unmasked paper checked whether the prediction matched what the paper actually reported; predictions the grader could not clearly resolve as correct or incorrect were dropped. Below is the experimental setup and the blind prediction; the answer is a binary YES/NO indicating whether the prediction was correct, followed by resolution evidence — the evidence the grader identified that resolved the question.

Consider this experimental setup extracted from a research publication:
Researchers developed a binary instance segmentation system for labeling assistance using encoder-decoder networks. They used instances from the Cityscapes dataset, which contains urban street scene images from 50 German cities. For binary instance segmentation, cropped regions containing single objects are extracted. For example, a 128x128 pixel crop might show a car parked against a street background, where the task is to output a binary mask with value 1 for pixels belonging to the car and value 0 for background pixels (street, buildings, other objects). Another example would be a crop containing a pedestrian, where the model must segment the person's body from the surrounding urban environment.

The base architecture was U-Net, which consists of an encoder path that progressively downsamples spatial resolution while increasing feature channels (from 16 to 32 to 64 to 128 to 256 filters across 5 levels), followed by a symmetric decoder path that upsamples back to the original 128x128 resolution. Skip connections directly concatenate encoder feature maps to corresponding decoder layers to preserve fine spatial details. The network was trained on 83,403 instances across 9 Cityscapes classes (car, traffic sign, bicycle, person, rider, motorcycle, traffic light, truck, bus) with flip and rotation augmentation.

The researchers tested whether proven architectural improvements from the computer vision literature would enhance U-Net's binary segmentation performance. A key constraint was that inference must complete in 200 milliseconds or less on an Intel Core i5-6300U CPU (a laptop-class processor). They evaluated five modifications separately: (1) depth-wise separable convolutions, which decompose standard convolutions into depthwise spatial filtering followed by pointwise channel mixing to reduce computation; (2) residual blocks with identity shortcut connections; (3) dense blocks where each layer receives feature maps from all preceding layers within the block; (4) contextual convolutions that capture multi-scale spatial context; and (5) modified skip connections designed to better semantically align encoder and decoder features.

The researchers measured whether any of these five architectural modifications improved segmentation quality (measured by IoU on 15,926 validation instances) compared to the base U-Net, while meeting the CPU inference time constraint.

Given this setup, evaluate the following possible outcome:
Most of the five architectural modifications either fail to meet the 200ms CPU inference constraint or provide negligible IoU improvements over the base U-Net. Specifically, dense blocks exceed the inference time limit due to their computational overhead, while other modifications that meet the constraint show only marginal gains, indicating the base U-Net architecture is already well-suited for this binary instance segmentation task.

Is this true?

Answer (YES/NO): NO